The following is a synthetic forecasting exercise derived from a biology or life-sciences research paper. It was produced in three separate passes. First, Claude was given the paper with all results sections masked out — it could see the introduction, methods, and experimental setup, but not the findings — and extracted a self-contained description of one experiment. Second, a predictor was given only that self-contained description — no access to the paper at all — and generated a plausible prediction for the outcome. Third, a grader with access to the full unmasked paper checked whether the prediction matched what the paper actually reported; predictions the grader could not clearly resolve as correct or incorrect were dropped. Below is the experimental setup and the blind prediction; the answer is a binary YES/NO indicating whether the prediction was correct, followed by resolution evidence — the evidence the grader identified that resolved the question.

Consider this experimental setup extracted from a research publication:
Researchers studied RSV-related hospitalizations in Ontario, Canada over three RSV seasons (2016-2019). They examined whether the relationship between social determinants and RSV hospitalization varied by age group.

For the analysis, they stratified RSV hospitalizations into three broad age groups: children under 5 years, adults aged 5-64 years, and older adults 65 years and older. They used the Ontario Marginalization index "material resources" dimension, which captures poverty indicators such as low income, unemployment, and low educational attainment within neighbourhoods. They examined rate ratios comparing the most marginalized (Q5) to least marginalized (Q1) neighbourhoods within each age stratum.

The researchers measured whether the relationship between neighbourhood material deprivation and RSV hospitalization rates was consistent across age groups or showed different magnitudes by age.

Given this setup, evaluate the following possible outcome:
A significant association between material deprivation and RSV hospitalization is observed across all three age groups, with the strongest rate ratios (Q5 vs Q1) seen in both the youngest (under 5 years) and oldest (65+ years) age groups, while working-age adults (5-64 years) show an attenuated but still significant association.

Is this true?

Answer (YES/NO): NO